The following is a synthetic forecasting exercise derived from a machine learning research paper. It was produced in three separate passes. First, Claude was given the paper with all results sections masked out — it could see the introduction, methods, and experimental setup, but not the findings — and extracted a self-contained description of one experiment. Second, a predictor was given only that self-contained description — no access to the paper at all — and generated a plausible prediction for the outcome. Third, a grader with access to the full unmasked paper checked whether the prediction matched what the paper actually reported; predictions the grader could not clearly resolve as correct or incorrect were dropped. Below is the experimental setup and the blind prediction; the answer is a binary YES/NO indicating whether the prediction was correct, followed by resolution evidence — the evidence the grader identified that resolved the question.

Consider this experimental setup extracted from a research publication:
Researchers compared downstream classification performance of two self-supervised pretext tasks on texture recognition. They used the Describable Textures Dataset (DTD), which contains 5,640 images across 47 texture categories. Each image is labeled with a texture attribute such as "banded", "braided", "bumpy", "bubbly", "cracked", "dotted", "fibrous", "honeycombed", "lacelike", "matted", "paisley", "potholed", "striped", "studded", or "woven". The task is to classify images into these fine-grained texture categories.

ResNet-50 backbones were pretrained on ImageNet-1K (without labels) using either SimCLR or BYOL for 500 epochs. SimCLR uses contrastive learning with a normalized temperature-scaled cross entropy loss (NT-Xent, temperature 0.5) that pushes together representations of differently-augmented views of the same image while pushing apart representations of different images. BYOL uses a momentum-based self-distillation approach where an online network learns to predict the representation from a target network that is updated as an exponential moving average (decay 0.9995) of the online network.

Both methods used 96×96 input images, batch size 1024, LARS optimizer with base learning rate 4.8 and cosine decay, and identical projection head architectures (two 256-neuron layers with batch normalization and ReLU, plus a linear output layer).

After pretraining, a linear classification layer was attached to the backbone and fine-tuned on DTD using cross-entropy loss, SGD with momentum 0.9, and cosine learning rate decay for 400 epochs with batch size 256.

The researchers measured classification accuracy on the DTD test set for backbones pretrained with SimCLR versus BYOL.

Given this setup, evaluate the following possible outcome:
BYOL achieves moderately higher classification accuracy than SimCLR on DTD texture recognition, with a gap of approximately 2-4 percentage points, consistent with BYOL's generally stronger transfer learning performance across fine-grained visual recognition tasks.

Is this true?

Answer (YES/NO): NO